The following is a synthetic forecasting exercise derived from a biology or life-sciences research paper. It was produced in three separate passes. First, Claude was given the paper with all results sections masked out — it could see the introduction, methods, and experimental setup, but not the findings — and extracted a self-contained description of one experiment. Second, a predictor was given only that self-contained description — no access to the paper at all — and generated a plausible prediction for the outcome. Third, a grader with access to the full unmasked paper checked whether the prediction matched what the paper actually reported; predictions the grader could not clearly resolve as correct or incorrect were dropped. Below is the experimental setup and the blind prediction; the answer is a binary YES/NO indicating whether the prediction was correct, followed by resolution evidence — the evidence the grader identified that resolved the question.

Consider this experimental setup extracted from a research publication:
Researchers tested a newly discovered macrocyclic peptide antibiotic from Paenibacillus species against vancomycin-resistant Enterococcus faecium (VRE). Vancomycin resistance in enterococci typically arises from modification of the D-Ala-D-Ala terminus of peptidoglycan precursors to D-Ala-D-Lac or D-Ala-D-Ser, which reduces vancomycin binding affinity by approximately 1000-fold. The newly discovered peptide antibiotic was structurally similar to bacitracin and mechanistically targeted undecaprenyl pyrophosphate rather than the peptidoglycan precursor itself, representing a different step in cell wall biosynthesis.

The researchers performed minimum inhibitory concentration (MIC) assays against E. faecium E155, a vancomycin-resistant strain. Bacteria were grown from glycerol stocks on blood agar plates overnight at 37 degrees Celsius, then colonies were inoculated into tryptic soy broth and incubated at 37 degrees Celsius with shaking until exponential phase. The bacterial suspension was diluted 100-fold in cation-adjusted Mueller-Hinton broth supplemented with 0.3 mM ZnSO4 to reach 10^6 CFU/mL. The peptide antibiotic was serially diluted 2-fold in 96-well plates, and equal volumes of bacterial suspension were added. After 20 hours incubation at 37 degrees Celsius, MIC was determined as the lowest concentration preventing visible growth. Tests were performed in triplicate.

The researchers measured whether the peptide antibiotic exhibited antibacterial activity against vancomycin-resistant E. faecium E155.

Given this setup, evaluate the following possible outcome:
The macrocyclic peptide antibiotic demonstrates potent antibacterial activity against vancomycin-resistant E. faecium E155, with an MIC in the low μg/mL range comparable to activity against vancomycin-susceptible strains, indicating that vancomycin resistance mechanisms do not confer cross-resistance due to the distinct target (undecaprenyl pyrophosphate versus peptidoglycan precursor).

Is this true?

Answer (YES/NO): YES